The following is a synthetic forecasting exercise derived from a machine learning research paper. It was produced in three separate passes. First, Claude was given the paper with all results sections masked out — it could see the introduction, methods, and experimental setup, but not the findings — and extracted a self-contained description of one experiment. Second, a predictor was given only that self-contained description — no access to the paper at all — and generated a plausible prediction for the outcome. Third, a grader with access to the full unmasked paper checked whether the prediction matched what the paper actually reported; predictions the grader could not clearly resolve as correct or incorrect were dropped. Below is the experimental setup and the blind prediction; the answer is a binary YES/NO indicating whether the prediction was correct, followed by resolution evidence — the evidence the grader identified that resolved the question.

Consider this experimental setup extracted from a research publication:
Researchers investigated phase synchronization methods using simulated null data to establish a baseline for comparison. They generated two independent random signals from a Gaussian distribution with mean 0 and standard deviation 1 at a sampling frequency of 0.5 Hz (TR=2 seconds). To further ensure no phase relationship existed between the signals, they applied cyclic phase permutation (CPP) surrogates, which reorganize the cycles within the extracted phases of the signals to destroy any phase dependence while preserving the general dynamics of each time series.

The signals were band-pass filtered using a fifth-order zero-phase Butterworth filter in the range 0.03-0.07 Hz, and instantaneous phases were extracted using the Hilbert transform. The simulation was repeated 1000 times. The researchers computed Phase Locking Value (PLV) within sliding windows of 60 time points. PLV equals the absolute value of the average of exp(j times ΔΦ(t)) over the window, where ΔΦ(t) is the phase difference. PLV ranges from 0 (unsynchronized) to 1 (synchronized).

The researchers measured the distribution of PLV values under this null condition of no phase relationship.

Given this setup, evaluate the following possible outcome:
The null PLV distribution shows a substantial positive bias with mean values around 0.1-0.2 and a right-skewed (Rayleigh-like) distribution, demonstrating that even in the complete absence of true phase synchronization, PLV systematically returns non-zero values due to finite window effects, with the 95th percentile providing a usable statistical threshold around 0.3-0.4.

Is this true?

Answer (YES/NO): NO